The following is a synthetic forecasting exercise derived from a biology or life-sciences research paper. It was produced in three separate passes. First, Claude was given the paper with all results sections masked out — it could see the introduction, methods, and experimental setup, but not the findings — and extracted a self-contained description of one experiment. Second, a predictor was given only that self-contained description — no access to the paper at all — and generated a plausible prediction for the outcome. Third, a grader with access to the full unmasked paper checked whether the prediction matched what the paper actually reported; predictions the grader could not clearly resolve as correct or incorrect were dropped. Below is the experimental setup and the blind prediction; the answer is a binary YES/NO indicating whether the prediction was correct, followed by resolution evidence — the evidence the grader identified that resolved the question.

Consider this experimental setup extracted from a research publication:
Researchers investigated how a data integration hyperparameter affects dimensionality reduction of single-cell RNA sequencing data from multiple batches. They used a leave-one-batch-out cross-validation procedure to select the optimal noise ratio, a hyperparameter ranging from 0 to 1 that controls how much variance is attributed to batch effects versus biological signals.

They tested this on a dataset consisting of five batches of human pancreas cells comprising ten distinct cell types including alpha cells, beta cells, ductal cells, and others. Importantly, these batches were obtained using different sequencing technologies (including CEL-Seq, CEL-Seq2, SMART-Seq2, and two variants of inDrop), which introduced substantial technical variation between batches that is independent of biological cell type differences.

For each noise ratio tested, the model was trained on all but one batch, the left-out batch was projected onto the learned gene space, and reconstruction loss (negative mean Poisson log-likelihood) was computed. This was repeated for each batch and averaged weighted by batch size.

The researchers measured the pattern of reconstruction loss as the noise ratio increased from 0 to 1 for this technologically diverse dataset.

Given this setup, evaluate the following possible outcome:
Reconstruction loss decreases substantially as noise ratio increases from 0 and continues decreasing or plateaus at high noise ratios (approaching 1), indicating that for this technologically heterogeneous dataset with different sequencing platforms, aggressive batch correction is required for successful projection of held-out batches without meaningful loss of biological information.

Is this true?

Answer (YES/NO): NO